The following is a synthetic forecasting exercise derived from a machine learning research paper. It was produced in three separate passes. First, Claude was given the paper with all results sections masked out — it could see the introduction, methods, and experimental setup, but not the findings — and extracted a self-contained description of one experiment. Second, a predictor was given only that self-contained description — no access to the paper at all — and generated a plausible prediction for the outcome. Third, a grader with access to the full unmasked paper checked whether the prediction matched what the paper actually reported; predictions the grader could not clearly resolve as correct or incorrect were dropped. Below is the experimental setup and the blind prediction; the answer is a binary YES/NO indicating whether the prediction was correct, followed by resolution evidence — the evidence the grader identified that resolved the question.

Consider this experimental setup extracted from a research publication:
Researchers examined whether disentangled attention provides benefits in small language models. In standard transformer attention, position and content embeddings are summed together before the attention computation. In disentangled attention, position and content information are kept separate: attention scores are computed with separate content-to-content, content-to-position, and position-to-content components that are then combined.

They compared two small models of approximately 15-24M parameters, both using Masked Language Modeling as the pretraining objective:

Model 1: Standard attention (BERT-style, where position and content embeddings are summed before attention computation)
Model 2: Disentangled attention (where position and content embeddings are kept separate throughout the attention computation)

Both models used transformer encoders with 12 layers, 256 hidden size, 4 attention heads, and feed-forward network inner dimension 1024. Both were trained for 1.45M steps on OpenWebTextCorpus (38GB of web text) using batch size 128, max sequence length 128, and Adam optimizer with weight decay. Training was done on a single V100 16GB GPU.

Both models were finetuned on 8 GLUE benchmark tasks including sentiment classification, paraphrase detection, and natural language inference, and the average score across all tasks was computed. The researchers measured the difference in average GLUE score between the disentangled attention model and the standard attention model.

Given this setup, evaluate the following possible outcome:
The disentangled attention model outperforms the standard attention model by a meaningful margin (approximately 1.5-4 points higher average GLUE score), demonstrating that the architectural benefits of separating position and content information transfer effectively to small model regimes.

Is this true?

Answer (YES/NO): NO